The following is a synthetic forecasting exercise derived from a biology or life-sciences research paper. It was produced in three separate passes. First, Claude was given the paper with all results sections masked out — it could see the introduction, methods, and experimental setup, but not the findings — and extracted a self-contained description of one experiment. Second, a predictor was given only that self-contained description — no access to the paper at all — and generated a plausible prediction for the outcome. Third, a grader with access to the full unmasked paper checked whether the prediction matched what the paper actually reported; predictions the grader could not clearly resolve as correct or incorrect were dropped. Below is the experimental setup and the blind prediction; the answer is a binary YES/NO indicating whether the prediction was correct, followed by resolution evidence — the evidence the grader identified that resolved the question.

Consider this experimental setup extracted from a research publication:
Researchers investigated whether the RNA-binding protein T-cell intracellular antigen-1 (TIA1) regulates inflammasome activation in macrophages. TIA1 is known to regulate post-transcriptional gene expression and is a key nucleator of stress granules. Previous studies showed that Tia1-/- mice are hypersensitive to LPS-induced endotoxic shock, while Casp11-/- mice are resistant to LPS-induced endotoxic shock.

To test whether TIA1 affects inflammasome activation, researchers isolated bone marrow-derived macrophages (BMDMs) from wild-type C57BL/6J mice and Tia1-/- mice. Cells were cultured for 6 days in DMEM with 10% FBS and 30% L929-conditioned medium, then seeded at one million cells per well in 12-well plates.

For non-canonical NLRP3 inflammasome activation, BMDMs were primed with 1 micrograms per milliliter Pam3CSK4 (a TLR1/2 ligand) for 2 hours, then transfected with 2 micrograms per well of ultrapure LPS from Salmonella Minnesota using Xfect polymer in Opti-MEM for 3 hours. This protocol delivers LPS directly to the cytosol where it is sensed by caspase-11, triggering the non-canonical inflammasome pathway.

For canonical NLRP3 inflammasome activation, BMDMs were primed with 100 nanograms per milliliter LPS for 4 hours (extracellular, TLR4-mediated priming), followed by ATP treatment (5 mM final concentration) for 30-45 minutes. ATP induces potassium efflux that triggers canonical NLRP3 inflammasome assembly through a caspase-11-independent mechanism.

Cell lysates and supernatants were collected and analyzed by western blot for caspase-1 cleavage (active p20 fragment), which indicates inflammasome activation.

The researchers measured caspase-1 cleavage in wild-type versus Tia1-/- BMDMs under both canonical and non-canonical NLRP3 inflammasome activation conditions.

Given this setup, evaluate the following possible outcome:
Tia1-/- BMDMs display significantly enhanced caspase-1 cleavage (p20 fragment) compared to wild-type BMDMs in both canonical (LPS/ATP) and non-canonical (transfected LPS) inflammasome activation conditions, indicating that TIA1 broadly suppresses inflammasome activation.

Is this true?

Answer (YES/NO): NO